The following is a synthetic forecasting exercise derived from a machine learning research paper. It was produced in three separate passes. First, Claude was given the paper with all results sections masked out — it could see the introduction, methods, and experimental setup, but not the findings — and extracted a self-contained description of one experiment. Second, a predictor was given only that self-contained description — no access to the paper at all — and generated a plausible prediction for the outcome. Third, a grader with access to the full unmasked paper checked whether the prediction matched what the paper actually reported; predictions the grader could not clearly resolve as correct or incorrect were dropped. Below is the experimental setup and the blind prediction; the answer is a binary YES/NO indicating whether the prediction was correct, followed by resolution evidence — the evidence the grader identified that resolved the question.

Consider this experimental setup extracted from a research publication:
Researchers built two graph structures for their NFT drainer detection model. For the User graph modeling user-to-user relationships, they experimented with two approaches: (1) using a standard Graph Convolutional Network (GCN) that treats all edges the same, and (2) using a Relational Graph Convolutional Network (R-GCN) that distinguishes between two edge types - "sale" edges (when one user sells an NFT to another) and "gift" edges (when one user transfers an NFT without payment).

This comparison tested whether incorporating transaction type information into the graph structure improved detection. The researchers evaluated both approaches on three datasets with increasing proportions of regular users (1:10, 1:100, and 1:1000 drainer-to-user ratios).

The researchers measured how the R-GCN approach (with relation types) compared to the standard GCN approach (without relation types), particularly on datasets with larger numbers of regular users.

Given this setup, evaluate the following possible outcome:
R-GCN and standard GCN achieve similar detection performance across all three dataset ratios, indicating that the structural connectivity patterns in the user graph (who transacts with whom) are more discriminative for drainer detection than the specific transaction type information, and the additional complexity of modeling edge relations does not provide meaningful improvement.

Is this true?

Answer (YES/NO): NO